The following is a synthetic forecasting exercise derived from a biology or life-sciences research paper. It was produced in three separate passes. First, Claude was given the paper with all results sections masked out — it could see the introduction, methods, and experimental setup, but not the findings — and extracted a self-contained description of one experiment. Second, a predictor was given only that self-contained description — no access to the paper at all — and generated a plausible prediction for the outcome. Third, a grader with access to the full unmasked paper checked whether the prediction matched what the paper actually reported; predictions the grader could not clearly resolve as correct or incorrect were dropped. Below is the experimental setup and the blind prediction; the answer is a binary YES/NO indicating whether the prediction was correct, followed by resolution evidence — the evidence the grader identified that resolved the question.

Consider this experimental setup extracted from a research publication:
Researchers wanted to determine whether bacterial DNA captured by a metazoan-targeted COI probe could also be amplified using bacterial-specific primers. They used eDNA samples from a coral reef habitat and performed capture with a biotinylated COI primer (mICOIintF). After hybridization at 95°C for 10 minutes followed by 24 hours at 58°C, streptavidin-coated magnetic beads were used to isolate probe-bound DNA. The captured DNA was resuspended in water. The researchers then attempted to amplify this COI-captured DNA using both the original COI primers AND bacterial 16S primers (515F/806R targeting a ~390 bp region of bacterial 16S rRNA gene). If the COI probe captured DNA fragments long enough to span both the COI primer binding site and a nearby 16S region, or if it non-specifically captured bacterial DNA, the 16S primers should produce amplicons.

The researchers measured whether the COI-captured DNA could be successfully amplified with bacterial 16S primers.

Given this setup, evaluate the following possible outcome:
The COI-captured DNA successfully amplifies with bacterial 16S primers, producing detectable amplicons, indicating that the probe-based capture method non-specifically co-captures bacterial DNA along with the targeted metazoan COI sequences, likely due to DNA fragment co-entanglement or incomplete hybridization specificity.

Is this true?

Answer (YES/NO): YES